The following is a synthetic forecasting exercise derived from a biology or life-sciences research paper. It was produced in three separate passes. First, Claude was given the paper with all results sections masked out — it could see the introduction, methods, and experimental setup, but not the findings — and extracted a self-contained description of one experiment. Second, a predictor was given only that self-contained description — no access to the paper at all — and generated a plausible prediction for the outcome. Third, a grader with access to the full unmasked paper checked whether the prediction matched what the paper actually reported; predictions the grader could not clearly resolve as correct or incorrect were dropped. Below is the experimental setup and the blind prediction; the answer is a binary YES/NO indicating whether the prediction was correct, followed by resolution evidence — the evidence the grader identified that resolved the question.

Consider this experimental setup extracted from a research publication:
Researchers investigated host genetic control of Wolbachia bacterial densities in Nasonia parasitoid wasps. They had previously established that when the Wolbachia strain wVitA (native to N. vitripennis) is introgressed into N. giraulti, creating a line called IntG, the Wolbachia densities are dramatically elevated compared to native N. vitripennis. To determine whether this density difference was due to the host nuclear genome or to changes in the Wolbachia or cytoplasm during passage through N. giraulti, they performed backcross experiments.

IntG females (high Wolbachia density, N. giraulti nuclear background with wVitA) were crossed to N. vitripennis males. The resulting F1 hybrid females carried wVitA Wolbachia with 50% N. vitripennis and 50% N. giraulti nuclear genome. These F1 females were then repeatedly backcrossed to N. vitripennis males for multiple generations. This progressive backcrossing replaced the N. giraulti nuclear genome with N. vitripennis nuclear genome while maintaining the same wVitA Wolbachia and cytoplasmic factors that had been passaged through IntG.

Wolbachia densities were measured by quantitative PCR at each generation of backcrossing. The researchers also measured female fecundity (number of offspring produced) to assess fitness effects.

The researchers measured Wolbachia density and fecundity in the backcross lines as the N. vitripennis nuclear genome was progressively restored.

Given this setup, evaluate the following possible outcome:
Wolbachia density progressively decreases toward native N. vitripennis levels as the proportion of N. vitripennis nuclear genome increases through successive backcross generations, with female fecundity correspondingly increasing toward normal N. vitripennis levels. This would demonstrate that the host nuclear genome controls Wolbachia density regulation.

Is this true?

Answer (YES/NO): YES